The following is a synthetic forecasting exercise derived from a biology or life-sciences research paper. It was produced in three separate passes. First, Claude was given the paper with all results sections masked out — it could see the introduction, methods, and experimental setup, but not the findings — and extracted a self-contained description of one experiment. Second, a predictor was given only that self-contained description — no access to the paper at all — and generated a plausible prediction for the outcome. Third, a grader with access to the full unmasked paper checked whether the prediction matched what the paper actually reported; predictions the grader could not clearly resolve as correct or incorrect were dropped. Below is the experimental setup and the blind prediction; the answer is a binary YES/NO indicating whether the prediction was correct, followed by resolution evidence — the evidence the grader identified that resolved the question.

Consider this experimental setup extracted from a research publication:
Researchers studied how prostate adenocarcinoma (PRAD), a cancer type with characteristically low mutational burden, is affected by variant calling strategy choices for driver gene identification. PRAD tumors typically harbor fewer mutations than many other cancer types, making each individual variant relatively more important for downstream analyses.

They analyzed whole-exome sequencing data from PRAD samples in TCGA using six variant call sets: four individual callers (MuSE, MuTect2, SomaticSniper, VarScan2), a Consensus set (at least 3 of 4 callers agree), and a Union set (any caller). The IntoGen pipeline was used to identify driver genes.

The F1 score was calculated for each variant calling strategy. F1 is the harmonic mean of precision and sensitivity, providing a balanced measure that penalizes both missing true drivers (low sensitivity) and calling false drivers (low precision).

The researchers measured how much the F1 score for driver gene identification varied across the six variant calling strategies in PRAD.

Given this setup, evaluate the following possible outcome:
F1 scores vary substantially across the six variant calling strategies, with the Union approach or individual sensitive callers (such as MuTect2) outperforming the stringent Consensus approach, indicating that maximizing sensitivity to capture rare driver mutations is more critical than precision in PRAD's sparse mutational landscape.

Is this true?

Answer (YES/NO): YES